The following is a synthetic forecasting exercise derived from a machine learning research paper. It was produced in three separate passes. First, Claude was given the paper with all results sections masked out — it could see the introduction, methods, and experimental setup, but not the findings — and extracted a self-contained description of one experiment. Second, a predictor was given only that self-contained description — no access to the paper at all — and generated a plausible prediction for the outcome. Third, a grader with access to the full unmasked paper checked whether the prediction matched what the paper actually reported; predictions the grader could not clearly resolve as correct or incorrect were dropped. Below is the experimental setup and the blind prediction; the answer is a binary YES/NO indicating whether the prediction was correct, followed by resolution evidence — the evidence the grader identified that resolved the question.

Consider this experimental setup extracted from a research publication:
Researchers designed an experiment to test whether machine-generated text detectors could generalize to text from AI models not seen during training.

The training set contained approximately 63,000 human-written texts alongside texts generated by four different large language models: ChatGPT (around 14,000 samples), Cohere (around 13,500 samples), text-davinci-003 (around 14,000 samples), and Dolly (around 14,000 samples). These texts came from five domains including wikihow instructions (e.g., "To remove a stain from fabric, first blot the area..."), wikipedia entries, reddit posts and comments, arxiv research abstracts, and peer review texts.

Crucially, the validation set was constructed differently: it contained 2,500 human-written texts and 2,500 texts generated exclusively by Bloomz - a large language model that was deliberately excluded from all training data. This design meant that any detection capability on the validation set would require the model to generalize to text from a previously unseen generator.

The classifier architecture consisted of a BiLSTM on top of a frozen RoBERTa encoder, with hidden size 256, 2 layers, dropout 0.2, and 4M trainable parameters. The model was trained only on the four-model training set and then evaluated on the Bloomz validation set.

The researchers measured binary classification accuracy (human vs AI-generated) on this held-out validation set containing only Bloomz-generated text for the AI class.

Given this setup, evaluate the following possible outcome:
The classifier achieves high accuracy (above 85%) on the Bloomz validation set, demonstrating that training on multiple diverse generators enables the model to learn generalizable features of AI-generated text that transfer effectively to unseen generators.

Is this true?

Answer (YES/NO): NO